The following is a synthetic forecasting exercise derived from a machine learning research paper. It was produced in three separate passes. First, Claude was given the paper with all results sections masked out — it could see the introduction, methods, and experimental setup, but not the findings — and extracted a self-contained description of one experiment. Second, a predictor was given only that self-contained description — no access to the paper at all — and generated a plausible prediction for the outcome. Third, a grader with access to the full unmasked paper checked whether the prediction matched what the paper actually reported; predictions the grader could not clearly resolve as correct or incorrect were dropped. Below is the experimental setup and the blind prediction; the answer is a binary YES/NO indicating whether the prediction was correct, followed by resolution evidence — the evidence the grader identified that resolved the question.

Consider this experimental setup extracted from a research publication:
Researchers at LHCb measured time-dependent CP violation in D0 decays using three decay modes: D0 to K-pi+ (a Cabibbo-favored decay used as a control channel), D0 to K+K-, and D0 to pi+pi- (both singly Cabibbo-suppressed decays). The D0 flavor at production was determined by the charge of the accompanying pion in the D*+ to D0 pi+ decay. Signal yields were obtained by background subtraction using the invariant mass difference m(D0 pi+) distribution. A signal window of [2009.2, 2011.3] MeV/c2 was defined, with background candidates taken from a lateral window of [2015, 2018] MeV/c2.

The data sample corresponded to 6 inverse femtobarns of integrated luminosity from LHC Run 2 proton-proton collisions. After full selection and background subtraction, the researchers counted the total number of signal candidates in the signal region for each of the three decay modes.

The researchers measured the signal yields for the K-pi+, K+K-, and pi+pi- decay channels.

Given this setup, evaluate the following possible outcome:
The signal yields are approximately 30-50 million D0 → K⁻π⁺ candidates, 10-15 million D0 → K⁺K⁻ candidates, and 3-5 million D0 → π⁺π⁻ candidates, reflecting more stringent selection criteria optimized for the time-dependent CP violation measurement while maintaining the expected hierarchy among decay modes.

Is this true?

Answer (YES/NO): NO